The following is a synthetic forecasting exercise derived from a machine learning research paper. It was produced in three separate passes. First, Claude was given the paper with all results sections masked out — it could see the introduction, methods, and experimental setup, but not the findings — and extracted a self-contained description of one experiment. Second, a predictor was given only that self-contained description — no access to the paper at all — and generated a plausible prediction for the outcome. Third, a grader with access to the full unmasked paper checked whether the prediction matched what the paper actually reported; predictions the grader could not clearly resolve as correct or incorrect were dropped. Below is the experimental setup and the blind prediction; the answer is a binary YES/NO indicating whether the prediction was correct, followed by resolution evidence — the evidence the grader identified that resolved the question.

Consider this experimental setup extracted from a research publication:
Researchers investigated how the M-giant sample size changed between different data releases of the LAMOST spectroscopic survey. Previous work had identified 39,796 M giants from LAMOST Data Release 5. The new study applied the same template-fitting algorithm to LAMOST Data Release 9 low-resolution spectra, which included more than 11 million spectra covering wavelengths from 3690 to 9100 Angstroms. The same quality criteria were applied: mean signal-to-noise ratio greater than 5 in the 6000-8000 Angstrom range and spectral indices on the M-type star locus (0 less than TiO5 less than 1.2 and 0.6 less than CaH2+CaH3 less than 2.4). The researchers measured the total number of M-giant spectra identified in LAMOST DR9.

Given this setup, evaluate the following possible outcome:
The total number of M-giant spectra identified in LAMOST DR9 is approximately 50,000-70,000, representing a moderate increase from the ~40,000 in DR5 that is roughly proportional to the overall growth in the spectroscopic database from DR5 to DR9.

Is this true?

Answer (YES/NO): YES